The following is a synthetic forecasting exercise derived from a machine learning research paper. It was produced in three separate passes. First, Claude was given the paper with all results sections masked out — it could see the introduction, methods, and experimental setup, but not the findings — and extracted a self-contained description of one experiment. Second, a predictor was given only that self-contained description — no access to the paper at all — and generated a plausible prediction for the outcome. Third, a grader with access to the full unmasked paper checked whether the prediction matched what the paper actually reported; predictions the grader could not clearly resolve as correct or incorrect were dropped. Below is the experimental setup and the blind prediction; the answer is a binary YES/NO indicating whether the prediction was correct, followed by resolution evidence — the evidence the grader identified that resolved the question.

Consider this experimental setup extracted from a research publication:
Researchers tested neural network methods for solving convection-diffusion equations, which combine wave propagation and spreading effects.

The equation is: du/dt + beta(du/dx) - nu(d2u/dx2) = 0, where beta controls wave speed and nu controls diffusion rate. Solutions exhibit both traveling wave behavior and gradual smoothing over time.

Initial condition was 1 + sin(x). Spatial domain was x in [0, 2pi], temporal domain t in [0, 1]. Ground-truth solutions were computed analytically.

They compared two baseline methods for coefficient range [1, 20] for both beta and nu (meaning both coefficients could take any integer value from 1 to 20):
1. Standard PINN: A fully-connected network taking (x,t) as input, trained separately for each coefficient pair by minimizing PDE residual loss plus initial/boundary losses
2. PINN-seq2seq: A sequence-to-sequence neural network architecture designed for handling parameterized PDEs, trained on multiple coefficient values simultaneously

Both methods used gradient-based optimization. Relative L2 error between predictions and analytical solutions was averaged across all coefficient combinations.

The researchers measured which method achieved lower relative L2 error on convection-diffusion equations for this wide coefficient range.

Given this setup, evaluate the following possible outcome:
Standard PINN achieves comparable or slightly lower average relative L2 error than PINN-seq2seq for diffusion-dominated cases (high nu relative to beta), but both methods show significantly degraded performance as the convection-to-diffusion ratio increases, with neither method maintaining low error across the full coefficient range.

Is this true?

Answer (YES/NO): NO